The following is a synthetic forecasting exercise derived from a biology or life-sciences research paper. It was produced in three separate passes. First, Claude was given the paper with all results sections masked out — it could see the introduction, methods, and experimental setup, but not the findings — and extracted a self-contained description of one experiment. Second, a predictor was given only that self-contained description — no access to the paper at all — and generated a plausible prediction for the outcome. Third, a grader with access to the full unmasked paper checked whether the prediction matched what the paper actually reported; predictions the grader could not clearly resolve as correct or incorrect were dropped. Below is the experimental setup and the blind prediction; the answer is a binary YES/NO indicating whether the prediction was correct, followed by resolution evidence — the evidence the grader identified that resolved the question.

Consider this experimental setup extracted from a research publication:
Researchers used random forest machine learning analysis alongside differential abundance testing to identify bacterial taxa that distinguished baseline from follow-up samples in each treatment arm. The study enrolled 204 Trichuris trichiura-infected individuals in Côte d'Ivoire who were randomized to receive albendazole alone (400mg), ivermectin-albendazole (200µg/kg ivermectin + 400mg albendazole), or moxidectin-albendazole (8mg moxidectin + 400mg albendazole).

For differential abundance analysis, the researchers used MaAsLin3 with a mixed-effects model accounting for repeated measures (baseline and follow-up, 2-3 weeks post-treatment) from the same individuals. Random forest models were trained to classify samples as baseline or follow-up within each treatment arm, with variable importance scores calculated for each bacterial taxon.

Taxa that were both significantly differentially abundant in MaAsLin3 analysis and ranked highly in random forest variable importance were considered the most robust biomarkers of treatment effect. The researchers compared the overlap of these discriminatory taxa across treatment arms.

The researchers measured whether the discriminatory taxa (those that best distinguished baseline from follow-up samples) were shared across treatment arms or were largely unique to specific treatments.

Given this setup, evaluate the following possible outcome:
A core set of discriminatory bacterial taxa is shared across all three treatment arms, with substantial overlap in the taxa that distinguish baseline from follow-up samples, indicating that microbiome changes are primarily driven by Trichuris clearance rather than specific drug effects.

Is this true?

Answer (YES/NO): NO